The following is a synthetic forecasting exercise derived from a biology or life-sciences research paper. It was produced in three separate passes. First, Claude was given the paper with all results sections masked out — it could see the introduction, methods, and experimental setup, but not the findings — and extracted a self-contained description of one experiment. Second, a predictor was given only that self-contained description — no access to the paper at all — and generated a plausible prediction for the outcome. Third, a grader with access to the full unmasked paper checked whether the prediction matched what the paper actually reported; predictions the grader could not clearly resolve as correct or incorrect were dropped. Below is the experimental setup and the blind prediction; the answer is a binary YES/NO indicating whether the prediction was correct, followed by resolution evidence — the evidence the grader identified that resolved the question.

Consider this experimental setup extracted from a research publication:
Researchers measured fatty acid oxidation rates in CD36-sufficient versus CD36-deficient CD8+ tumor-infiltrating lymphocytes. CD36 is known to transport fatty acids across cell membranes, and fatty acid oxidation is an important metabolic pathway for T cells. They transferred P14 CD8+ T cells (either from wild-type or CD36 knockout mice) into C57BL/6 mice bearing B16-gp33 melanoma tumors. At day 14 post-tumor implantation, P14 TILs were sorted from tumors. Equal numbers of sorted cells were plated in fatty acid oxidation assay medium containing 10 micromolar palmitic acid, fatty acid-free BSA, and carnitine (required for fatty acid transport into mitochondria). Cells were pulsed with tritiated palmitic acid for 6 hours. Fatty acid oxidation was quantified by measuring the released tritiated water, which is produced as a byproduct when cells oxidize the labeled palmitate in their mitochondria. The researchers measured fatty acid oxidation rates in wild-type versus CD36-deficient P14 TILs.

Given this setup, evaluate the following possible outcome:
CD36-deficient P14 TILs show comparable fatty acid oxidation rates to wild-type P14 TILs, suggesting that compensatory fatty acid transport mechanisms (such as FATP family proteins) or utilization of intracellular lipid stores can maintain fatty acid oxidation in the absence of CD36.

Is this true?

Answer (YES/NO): YES